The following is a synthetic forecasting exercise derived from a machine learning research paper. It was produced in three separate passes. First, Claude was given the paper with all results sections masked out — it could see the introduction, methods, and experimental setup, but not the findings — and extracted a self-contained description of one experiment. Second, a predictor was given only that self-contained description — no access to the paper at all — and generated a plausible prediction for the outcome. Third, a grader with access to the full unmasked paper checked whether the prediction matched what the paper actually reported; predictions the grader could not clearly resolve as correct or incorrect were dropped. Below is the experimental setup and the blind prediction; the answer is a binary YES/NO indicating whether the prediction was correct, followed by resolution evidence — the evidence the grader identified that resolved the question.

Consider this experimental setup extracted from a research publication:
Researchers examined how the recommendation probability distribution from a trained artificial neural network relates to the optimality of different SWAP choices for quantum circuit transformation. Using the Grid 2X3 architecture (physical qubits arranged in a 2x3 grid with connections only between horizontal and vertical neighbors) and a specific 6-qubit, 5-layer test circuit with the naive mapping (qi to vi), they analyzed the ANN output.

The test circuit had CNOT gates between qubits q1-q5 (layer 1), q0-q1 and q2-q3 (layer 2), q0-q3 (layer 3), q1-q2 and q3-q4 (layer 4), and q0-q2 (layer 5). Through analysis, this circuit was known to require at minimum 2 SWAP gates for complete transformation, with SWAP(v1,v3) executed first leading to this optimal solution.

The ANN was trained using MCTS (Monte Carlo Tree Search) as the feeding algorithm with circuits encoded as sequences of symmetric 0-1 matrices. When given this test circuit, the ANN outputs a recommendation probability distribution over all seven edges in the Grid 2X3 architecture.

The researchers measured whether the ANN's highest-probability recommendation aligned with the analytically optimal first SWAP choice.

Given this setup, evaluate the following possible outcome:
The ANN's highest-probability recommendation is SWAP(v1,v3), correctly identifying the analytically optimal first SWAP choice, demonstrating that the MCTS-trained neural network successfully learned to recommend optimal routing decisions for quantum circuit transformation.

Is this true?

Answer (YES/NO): YES